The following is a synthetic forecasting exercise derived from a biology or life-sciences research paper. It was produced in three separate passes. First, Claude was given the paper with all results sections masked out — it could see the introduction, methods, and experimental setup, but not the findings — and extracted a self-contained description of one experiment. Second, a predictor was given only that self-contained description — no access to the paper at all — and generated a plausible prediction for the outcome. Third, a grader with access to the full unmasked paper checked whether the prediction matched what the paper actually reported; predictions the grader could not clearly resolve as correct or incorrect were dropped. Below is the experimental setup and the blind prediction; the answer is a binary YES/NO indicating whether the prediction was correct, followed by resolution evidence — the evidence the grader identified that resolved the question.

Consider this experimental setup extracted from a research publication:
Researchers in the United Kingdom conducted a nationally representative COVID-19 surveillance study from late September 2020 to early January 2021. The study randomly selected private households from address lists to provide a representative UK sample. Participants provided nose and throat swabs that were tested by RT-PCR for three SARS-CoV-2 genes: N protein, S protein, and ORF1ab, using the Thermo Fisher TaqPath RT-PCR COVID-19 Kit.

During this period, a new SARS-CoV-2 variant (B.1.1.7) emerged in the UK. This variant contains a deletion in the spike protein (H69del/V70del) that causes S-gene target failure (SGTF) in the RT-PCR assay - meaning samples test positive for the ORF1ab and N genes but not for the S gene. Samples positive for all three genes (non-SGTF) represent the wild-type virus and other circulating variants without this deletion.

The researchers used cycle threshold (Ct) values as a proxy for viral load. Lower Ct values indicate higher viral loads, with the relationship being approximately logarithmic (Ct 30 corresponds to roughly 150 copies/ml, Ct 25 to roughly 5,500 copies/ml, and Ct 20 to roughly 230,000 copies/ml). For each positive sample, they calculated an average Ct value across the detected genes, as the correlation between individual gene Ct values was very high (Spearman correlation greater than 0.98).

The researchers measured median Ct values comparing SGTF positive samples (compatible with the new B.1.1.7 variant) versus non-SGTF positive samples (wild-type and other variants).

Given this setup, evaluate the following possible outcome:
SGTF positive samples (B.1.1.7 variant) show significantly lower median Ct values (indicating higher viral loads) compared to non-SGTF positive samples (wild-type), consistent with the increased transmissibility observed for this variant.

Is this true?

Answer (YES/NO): NO